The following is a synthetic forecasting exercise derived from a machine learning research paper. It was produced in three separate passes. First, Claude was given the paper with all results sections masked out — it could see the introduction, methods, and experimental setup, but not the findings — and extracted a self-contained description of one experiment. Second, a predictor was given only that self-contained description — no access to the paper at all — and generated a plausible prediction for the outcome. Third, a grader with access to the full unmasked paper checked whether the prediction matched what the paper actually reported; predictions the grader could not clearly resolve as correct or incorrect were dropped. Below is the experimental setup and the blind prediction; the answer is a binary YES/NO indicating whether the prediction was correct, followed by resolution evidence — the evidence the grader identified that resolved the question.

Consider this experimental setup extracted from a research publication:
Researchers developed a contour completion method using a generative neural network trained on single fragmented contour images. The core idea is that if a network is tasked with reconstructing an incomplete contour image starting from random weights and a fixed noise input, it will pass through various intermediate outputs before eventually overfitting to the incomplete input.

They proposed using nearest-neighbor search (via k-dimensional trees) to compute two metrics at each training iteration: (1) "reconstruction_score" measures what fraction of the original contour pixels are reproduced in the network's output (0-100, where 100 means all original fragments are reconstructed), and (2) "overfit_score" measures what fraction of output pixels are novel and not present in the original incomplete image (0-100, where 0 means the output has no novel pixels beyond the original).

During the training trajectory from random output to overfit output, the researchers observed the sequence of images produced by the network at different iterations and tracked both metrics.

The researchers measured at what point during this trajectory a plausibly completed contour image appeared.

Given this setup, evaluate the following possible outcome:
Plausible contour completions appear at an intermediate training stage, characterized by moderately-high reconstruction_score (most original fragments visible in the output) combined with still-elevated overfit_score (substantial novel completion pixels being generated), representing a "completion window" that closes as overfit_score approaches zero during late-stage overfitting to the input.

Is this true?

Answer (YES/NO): NO